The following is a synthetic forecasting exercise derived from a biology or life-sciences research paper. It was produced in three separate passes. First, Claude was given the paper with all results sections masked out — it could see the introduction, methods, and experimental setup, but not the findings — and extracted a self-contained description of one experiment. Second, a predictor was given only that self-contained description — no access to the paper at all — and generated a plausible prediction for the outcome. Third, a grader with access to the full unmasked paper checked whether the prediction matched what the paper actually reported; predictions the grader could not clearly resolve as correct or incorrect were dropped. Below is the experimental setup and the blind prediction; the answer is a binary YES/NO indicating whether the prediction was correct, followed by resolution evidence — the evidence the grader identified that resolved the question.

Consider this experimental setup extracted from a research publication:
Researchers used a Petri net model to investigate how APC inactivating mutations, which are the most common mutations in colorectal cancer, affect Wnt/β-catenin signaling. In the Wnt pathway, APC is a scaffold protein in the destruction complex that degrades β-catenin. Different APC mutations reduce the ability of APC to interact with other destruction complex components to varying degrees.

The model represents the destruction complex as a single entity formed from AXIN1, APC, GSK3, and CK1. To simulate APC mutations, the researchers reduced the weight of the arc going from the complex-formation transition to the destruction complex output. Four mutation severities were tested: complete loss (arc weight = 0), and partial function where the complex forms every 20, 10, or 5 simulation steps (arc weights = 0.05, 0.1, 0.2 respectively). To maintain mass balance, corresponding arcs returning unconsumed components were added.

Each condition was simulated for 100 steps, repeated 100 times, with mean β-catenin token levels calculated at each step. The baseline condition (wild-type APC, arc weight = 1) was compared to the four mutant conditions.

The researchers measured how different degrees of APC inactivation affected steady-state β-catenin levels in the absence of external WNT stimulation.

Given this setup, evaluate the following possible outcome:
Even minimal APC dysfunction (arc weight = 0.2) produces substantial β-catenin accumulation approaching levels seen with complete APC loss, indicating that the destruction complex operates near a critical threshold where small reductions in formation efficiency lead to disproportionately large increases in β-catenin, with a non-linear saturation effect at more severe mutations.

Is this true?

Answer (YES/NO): NO